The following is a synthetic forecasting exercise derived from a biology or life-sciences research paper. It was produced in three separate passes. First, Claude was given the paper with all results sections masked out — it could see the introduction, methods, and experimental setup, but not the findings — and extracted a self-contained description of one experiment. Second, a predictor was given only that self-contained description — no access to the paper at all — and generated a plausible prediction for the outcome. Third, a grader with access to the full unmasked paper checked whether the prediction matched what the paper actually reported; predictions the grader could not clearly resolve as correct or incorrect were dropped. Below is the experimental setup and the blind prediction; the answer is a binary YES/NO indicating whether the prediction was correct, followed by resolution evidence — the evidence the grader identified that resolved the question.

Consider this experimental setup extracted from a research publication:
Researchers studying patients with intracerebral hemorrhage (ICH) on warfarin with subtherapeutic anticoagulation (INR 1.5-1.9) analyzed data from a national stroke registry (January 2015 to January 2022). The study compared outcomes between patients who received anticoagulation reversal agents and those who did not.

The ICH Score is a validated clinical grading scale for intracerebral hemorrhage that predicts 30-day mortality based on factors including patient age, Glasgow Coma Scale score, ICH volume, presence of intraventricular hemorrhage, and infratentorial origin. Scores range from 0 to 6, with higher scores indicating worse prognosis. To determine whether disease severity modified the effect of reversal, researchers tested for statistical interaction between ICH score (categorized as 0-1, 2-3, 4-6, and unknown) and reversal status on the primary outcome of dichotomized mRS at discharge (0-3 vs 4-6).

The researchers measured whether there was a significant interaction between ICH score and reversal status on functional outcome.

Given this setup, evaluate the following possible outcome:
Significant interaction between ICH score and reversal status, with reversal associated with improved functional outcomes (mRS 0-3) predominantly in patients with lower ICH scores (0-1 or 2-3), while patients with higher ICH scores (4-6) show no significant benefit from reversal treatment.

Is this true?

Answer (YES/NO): NO